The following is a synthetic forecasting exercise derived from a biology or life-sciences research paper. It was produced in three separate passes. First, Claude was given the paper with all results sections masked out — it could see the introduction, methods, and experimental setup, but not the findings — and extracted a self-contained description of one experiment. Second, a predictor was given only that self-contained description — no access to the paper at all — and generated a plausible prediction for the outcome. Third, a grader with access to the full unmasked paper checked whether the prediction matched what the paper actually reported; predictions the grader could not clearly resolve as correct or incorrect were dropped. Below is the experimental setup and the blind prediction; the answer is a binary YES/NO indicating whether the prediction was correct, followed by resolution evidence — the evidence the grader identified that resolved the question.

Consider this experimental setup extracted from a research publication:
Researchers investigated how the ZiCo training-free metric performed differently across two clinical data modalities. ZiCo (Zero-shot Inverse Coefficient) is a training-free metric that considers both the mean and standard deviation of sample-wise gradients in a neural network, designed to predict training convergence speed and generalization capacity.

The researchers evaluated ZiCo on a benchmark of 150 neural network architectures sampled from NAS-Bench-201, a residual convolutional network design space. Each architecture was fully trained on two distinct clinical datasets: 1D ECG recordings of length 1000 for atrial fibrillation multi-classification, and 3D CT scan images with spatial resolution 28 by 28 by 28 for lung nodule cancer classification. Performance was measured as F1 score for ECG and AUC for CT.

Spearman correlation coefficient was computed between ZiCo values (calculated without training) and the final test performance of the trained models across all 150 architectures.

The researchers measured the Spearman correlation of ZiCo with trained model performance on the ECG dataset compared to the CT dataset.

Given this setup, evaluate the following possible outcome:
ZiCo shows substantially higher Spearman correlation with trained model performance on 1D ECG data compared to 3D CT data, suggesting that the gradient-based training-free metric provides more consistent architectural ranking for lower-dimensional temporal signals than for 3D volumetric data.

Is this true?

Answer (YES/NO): YES